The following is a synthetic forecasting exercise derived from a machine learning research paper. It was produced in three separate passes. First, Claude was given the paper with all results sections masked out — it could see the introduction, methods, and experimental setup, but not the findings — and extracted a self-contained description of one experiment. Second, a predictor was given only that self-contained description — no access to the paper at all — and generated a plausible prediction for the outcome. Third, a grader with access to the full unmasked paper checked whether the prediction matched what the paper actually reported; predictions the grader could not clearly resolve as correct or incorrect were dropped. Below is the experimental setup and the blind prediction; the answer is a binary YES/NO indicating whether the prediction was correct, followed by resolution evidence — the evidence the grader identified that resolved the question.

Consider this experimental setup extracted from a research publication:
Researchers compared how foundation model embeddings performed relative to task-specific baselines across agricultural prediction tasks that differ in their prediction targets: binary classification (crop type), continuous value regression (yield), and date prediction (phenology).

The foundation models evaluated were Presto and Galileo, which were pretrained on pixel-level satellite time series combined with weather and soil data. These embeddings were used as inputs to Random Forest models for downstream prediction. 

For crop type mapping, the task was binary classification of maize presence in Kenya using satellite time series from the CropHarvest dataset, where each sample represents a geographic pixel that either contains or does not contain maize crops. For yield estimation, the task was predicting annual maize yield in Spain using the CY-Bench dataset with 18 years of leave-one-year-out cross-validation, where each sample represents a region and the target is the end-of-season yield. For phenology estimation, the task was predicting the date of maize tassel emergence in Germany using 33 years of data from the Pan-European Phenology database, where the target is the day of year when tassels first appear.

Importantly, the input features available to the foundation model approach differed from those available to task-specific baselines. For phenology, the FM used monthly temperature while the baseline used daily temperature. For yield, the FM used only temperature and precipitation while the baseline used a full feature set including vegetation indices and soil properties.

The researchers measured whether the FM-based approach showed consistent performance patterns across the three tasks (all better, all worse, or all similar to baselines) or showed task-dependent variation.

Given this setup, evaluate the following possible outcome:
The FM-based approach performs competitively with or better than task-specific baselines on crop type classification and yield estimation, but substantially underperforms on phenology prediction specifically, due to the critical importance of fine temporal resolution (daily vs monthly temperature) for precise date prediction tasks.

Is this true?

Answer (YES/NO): NO